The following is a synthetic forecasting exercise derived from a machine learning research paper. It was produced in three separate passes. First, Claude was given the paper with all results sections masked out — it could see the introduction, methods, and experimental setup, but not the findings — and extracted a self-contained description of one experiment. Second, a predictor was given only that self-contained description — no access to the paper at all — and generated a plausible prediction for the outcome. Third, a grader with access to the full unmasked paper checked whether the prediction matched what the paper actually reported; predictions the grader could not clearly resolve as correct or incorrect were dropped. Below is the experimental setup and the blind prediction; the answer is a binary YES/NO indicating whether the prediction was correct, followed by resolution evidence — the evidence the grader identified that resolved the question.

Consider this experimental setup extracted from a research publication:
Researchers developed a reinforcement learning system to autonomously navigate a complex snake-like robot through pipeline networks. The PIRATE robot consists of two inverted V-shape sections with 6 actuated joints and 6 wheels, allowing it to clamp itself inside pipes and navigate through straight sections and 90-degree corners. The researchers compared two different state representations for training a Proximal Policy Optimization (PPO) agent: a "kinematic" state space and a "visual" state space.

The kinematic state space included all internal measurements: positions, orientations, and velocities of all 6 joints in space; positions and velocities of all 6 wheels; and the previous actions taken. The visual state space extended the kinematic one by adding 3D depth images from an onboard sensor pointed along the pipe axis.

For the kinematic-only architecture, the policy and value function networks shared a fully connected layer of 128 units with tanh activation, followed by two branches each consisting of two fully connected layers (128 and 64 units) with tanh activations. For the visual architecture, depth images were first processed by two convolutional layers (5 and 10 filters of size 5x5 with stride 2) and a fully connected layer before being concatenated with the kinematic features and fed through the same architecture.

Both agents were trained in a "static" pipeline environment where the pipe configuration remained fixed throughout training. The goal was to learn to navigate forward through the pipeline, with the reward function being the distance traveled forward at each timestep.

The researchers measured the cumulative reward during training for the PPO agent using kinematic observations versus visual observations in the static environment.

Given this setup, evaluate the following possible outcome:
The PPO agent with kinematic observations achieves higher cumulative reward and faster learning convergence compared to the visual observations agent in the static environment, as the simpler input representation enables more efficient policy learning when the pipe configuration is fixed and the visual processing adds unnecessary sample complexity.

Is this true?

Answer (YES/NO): NO